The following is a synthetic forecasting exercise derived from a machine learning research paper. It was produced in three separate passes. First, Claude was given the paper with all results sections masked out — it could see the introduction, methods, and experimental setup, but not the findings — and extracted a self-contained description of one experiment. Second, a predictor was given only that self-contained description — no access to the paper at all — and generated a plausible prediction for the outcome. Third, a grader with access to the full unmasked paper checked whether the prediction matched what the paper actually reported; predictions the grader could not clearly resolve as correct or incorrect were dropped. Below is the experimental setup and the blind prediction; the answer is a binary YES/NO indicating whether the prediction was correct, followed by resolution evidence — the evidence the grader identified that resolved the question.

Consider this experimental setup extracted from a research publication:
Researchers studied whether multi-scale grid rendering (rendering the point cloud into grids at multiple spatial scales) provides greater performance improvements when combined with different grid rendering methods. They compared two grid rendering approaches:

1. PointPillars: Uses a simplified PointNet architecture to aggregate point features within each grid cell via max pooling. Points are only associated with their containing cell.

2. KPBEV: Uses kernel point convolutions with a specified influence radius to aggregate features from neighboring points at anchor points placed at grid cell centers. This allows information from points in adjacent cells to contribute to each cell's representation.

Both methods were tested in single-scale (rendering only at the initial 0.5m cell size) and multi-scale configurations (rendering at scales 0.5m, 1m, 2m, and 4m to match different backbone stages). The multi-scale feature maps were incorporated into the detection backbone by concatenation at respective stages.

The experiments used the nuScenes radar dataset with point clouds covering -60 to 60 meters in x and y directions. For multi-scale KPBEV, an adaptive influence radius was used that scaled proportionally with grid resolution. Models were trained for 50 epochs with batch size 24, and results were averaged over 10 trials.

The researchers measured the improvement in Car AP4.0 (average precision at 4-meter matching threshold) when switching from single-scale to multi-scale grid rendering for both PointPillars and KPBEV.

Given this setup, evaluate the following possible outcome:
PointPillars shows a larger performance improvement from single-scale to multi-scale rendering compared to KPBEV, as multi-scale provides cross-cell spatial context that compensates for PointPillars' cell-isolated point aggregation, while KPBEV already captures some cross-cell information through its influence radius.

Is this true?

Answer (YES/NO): NO